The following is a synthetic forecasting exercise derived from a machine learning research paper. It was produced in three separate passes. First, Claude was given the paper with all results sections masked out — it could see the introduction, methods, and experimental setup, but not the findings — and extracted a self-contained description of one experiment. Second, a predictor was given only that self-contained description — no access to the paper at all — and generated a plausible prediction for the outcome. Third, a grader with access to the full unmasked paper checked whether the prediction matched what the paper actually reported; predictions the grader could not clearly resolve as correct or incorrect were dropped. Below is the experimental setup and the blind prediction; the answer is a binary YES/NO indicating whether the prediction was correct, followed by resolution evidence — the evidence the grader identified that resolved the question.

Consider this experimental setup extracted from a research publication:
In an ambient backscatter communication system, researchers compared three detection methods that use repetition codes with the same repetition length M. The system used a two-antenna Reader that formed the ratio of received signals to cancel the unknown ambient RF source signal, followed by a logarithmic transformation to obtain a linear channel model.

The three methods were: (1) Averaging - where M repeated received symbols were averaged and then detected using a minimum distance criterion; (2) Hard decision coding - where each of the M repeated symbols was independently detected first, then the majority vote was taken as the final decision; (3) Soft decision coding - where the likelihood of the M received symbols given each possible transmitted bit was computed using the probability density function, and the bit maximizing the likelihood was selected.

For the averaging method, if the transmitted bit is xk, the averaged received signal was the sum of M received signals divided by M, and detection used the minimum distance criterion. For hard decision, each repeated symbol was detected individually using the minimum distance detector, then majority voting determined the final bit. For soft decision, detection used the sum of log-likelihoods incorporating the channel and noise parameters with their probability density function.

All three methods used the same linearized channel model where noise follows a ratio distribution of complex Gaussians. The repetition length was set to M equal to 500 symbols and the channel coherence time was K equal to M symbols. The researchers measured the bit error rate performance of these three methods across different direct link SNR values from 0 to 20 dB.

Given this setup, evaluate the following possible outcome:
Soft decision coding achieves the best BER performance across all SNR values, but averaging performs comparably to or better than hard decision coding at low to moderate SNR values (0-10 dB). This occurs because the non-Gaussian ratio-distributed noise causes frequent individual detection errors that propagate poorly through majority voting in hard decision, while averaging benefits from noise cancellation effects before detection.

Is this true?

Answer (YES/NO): NO